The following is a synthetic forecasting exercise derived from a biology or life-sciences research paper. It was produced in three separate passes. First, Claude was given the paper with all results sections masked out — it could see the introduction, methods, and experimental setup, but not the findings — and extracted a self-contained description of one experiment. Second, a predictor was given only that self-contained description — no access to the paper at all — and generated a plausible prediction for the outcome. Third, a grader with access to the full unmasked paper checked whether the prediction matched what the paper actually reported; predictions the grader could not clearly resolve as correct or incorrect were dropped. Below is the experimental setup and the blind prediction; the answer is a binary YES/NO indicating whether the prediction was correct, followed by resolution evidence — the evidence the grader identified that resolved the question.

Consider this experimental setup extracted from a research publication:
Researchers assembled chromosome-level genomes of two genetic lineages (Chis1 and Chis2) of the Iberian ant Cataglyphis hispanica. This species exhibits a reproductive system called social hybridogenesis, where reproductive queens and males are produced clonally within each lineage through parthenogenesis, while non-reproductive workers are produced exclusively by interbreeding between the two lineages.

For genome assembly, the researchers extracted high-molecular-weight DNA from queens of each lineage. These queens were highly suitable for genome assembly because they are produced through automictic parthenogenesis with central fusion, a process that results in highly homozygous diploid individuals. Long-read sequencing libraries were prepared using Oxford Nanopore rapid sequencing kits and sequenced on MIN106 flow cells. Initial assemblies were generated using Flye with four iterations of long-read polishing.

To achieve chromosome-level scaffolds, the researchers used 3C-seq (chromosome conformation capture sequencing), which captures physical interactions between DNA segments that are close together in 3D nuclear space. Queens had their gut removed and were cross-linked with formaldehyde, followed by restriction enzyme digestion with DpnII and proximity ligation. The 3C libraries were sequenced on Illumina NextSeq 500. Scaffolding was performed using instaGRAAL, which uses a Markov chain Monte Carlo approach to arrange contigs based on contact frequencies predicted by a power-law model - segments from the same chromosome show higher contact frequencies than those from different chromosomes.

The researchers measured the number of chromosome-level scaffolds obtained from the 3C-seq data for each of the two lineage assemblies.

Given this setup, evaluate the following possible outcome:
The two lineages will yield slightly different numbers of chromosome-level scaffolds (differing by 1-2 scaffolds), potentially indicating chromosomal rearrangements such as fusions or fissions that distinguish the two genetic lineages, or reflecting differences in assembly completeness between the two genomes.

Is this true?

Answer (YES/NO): YES